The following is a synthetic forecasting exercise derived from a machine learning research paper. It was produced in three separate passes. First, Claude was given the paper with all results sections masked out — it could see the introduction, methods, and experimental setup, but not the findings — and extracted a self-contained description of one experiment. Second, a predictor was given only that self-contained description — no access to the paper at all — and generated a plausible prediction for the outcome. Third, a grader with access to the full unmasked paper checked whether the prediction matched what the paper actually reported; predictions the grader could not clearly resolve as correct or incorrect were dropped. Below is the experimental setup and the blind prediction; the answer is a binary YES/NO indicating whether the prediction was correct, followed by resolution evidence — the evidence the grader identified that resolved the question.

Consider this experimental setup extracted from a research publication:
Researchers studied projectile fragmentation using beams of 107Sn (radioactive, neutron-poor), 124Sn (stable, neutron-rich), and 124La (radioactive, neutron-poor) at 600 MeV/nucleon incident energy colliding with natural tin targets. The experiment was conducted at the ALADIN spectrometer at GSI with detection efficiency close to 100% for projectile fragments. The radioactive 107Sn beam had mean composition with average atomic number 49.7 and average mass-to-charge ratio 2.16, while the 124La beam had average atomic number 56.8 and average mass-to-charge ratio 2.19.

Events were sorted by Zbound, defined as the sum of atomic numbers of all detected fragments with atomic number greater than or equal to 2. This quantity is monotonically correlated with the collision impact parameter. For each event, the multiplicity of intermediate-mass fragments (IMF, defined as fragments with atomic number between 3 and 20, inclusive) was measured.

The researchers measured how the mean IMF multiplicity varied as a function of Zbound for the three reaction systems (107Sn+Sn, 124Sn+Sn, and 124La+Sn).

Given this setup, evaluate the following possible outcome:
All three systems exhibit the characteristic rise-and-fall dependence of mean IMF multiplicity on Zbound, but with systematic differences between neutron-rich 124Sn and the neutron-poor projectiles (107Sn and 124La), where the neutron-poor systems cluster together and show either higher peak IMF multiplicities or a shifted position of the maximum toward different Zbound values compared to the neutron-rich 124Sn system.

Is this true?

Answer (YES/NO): NO